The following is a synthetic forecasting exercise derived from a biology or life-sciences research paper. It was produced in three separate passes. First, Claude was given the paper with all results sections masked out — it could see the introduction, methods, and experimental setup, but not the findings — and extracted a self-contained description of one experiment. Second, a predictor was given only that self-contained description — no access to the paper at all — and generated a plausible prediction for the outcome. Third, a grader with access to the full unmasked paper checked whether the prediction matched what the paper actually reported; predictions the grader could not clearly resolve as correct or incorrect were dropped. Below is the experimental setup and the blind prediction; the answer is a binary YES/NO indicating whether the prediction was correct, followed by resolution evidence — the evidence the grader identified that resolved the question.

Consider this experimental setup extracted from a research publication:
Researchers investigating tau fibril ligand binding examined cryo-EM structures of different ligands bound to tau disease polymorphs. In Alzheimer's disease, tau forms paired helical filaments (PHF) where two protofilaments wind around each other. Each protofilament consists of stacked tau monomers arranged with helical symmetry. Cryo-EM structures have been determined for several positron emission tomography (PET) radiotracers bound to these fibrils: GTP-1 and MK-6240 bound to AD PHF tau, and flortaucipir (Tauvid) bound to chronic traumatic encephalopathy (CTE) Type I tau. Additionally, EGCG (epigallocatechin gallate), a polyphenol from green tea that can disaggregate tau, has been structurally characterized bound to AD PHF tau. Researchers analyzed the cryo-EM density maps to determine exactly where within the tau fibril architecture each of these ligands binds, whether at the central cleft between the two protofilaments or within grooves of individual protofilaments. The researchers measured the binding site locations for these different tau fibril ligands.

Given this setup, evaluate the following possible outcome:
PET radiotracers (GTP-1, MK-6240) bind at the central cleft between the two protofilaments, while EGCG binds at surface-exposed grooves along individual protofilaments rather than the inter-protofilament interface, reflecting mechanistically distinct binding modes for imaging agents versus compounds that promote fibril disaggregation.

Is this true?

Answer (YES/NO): NO